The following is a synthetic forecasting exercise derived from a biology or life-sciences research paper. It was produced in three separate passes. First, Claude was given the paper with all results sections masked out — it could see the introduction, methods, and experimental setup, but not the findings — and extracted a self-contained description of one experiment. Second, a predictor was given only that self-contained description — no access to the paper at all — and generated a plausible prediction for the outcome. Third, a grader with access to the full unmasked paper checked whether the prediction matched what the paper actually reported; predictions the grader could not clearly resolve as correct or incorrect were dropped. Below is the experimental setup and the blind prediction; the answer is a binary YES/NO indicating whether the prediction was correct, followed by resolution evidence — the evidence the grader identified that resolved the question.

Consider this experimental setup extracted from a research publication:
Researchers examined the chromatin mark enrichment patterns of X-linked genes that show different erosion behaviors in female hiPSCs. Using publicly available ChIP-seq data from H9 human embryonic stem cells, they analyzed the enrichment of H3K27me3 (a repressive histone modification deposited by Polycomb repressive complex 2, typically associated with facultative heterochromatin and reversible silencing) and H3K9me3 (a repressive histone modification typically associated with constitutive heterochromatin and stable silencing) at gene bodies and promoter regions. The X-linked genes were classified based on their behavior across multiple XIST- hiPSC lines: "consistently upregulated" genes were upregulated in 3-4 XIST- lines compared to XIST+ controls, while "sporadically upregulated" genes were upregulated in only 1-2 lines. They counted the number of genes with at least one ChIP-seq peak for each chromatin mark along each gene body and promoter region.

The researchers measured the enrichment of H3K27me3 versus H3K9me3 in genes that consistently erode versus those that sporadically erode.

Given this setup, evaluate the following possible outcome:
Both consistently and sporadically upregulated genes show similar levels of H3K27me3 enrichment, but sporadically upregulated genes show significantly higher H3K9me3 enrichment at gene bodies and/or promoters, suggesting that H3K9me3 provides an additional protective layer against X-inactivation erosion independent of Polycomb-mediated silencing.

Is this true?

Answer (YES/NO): NO